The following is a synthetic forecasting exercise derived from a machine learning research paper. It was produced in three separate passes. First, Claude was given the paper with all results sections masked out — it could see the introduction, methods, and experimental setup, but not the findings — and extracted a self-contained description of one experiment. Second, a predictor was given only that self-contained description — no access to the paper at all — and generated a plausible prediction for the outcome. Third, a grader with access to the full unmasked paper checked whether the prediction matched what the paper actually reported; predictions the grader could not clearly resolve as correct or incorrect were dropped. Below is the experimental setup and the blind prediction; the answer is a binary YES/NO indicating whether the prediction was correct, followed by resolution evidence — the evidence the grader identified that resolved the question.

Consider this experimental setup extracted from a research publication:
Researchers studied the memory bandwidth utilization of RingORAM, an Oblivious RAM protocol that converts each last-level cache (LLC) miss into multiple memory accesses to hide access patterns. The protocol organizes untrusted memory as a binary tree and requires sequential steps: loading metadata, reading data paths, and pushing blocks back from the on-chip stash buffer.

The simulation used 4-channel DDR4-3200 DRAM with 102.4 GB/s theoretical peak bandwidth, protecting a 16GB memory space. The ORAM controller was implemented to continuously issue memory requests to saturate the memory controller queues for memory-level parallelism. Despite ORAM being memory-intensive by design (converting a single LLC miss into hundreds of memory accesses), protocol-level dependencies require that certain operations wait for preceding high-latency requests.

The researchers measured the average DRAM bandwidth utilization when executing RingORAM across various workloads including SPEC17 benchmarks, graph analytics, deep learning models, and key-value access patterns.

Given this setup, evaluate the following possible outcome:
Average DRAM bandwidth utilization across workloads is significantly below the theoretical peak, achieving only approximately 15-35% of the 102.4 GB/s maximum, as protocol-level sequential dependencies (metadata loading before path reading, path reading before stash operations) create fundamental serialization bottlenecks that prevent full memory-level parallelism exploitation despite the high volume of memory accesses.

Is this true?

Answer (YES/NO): YES